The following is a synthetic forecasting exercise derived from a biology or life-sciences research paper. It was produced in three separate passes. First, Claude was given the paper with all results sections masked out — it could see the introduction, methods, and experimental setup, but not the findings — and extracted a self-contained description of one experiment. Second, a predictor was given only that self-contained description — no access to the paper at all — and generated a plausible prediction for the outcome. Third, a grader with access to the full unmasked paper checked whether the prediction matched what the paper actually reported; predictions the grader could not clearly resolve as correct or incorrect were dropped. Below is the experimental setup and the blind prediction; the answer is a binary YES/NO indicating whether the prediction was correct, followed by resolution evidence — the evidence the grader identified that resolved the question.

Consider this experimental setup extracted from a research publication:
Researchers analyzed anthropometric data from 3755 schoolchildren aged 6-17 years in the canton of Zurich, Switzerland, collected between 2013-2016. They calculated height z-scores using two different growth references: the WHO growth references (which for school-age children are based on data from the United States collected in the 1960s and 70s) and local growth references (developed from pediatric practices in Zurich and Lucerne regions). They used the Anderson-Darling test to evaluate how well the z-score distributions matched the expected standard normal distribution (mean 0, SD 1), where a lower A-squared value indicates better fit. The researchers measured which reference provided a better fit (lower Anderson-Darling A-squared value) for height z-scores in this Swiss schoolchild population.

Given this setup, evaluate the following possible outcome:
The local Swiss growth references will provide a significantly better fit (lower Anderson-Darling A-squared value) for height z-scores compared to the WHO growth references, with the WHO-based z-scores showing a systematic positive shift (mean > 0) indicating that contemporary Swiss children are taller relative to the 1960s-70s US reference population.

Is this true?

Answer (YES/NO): YES